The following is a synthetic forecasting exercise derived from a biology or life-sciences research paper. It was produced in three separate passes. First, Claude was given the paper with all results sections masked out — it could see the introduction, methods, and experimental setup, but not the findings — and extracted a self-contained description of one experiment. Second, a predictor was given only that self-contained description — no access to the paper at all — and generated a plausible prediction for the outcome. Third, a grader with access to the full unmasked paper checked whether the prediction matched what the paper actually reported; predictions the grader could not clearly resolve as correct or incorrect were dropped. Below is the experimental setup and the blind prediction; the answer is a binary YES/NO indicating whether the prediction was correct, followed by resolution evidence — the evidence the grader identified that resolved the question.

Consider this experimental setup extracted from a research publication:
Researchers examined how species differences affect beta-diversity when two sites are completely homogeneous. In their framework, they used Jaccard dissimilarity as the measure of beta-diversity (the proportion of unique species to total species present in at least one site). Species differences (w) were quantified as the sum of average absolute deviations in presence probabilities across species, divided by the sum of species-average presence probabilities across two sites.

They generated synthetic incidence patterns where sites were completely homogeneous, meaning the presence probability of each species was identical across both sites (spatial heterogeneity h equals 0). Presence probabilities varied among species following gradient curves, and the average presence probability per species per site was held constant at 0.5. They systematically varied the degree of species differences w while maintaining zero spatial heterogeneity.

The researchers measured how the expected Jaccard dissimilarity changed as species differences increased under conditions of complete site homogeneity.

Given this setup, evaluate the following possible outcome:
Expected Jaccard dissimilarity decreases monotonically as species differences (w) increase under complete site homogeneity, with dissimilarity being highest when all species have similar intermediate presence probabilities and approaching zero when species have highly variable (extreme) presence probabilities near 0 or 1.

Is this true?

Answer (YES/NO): NO